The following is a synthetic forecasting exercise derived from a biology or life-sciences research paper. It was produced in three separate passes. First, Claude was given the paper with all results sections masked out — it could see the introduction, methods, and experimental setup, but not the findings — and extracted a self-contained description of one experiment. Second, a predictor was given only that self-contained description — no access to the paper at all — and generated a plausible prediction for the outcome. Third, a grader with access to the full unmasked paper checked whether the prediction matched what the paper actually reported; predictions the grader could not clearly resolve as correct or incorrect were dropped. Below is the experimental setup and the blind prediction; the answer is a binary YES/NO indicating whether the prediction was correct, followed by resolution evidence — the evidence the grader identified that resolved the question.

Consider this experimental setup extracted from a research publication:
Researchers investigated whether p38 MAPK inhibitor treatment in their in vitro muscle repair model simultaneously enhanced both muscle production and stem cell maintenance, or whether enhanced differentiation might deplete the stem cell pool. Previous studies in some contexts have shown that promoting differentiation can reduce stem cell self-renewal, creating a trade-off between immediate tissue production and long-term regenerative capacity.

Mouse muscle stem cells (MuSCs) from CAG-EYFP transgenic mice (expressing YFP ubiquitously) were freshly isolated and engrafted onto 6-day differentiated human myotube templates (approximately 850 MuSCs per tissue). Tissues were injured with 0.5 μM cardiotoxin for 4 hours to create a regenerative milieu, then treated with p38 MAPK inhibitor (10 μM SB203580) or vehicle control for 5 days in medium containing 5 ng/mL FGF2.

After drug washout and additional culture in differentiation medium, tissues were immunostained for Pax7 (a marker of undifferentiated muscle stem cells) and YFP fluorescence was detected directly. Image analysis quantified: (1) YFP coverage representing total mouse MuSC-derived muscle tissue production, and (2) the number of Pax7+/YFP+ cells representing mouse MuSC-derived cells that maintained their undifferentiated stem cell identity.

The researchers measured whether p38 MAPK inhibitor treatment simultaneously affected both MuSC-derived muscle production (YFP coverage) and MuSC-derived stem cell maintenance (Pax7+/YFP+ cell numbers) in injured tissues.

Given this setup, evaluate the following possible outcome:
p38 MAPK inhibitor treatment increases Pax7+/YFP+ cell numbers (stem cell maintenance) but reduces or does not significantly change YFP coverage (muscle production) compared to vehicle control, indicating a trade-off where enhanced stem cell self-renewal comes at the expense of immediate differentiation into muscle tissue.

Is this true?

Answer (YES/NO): NO